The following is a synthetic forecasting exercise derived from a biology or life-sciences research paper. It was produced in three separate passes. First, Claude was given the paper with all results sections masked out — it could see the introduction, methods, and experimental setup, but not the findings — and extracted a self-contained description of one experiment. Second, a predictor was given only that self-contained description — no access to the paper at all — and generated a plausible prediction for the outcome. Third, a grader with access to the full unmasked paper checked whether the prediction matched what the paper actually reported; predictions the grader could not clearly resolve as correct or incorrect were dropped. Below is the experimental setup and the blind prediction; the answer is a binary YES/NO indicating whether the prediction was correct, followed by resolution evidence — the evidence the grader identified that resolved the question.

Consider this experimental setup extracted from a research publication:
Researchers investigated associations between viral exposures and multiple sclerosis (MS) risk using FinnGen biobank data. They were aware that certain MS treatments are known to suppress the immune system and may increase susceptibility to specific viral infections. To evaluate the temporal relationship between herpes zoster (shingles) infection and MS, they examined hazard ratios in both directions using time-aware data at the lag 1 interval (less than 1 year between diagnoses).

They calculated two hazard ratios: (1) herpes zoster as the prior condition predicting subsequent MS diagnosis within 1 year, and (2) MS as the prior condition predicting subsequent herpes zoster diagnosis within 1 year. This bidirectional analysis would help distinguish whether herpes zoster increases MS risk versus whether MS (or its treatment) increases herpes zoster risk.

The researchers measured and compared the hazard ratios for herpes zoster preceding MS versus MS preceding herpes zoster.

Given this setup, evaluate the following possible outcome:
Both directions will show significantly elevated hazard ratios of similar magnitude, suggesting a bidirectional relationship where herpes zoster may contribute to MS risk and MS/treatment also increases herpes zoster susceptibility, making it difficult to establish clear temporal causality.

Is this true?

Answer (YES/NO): NO